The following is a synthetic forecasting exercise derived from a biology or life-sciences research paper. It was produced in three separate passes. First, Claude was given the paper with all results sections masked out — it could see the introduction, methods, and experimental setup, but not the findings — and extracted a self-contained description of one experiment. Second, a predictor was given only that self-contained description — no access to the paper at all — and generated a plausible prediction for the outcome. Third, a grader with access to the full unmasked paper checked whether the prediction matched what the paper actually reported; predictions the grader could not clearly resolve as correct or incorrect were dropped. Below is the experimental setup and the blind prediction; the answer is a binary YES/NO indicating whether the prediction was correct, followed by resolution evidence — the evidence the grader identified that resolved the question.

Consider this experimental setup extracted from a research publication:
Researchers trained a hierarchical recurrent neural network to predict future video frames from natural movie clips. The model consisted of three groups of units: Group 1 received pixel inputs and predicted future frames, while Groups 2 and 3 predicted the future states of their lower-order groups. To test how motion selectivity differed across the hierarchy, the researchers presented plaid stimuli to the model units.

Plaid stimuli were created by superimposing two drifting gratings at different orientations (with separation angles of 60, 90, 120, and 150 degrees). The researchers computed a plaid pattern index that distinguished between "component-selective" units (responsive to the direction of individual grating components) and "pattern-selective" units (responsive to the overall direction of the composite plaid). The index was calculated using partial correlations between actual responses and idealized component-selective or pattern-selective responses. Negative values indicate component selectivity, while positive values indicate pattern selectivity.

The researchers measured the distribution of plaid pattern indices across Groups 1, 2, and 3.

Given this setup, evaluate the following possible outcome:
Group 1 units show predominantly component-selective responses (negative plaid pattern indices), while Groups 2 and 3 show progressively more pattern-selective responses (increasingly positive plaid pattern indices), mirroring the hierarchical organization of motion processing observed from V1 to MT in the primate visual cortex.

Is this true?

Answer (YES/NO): NO